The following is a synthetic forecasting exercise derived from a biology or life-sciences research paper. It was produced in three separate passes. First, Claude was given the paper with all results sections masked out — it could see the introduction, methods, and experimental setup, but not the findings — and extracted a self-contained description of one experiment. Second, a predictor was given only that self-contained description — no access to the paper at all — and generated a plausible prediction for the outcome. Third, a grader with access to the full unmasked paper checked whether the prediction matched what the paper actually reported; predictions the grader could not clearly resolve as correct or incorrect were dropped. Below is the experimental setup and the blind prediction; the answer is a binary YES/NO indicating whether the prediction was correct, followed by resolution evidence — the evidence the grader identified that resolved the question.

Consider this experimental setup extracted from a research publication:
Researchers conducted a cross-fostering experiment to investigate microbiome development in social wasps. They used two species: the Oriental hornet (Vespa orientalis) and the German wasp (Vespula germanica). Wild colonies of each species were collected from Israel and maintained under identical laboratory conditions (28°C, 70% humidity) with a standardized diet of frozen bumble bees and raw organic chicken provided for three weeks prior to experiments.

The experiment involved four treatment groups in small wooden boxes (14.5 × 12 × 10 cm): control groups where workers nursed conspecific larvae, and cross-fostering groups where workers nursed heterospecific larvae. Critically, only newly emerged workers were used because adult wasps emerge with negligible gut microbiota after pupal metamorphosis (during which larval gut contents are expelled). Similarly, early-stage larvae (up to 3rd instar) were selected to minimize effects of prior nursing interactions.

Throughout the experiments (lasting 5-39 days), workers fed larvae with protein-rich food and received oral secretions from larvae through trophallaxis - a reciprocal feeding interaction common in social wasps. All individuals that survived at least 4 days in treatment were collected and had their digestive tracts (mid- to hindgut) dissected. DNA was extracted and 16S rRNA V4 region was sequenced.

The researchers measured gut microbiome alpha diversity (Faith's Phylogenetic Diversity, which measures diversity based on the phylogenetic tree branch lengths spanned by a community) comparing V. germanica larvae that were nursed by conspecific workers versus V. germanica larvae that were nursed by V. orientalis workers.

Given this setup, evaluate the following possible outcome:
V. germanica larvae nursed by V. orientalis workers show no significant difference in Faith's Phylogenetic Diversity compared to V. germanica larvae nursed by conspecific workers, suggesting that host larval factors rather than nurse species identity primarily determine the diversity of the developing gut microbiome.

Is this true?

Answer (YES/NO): YES